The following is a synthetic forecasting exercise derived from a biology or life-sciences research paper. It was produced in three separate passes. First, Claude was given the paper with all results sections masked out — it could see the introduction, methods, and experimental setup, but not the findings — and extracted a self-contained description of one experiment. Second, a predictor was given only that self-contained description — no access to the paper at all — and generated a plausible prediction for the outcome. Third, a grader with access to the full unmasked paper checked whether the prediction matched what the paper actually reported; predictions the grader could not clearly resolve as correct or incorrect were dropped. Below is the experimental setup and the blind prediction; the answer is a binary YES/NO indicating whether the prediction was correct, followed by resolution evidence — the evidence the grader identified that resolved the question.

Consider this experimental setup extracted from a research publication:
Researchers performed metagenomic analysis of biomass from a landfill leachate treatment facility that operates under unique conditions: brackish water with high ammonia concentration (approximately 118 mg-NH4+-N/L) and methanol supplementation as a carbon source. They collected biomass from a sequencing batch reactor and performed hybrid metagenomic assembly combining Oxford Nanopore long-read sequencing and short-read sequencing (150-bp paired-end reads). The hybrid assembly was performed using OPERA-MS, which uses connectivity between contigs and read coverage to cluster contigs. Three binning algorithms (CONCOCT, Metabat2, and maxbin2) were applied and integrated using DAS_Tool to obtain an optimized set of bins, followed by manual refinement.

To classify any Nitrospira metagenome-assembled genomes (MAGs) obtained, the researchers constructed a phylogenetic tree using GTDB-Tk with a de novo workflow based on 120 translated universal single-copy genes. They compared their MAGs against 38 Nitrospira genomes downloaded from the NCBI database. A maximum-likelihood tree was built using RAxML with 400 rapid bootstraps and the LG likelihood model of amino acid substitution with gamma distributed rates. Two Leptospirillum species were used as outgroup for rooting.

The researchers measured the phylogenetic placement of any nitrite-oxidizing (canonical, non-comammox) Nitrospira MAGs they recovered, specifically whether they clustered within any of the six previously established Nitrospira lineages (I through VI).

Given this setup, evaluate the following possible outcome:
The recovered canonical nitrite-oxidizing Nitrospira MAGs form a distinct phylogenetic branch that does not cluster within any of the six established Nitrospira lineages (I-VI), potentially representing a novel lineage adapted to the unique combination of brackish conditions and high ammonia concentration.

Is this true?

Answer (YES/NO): YES